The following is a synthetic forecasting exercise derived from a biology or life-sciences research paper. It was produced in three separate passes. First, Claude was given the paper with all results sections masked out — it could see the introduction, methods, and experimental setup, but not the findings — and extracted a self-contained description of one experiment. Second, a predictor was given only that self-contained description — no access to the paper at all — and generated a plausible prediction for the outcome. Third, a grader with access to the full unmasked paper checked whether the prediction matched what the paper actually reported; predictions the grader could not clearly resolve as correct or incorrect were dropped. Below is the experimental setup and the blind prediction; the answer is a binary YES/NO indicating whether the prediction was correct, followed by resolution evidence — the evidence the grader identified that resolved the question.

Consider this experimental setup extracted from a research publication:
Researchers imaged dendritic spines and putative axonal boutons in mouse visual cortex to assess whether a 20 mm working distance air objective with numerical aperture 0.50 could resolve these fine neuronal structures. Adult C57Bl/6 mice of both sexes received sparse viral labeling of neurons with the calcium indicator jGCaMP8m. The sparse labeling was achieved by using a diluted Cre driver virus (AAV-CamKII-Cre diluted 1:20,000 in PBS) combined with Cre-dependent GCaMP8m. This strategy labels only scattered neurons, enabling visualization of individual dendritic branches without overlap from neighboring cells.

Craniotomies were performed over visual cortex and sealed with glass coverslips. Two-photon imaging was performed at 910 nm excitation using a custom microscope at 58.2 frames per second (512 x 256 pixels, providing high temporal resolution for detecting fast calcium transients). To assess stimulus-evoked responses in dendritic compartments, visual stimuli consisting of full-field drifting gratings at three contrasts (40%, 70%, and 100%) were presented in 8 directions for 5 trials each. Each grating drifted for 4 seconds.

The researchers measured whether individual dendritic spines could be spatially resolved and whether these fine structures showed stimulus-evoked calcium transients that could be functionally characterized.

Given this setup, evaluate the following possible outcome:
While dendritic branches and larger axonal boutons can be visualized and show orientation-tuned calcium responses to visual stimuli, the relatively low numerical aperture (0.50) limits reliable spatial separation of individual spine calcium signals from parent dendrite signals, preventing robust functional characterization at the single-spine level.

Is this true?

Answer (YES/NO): NO